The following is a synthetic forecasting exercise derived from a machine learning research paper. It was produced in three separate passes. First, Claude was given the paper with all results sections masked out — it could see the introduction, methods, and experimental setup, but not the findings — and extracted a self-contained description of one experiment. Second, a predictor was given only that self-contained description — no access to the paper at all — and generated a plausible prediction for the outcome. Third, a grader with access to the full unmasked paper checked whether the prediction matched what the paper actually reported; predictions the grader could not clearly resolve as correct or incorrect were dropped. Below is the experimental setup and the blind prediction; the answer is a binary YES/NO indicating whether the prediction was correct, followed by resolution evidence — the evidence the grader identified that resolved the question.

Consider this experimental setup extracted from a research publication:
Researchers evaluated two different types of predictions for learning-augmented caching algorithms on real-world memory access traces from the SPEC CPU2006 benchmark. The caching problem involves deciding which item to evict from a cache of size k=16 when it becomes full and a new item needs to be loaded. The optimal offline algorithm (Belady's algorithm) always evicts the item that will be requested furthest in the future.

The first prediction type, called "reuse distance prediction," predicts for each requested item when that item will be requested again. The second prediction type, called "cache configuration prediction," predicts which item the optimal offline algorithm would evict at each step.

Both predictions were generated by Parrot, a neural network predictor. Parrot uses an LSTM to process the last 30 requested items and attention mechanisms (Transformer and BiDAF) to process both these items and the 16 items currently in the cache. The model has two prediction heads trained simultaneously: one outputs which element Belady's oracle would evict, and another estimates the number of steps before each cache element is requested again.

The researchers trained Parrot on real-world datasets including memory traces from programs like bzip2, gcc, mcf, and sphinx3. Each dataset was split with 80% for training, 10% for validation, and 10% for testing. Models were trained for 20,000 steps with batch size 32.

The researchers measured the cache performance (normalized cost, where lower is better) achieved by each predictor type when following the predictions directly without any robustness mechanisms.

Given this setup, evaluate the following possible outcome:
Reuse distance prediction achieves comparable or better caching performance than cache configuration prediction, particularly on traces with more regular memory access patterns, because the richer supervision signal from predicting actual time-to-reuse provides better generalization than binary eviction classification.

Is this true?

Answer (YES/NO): NO